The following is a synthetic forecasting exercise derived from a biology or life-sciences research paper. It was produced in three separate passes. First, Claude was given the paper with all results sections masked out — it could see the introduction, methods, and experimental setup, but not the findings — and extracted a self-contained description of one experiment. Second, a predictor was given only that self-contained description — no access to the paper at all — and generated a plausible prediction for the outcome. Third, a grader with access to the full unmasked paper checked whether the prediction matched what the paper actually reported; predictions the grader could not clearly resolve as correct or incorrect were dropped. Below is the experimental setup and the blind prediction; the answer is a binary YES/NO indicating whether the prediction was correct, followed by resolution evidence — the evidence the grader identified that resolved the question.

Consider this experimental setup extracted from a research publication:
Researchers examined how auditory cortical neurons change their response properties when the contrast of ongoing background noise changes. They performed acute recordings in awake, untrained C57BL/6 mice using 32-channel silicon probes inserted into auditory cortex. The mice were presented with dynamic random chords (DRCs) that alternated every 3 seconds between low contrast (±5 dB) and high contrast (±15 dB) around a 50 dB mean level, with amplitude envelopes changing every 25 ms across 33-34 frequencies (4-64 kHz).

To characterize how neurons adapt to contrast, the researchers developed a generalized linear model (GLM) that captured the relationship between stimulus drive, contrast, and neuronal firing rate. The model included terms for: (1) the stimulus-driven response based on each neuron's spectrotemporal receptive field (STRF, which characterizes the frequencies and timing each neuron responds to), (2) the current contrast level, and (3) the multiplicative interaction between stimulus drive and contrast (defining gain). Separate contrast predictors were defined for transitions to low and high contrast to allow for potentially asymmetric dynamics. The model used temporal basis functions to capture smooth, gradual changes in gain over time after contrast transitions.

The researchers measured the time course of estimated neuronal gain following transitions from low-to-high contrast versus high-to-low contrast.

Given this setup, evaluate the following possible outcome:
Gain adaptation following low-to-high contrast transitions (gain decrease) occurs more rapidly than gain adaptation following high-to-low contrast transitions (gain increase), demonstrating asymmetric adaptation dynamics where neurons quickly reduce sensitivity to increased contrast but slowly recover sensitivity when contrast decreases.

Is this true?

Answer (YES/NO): YES